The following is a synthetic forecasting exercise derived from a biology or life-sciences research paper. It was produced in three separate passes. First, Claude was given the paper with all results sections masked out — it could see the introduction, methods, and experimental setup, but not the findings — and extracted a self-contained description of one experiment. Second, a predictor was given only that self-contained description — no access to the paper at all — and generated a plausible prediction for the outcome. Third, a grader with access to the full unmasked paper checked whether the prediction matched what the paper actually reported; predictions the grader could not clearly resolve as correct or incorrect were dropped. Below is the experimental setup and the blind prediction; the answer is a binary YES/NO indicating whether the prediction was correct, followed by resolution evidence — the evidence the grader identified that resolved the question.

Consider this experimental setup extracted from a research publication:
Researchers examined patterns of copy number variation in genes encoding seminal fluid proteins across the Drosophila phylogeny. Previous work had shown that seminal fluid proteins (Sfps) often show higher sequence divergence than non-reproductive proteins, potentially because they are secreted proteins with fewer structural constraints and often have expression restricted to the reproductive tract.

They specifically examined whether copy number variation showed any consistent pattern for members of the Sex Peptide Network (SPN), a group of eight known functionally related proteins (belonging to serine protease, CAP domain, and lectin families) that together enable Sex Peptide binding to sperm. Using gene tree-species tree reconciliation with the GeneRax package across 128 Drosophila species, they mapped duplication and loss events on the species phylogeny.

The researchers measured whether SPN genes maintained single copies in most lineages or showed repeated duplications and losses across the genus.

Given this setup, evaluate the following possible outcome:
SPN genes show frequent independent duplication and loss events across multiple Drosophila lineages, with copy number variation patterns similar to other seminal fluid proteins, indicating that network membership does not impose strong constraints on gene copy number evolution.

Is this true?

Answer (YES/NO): NO